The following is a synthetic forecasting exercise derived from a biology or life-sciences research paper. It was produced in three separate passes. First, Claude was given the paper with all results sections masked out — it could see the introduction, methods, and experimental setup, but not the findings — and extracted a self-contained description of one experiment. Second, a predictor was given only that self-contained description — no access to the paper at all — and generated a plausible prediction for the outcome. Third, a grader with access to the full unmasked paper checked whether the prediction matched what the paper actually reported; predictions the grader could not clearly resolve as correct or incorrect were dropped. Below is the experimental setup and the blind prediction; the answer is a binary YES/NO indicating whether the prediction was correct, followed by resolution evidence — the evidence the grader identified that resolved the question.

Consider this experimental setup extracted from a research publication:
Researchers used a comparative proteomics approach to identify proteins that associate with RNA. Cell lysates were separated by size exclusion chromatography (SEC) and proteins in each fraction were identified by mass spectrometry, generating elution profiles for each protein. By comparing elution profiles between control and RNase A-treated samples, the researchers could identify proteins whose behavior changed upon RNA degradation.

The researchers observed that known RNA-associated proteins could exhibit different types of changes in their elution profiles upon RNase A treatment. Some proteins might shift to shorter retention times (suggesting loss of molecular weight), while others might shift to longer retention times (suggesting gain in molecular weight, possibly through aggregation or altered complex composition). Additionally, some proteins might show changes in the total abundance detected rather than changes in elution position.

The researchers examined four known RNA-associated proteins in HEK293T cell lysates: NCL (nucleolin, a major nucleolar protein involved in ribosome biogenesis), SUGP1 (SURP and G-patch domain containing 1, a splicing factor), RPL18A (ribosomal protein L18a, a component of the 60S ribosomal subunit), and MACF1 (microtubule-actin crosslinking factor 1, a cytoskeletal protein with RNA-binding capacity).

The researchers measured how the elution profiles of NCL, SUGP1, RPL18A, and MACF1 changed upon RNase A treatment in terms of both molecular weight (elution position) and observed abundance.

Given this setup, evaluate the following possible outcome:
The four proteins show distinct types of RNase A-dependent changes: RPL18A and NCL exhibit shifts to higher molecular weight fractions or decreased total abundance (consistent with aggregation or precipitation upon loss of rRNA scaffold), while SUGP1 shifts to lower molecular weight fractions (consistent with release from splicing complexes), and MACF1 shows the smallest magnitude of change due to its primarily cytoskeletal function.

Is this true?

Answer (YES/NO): NO